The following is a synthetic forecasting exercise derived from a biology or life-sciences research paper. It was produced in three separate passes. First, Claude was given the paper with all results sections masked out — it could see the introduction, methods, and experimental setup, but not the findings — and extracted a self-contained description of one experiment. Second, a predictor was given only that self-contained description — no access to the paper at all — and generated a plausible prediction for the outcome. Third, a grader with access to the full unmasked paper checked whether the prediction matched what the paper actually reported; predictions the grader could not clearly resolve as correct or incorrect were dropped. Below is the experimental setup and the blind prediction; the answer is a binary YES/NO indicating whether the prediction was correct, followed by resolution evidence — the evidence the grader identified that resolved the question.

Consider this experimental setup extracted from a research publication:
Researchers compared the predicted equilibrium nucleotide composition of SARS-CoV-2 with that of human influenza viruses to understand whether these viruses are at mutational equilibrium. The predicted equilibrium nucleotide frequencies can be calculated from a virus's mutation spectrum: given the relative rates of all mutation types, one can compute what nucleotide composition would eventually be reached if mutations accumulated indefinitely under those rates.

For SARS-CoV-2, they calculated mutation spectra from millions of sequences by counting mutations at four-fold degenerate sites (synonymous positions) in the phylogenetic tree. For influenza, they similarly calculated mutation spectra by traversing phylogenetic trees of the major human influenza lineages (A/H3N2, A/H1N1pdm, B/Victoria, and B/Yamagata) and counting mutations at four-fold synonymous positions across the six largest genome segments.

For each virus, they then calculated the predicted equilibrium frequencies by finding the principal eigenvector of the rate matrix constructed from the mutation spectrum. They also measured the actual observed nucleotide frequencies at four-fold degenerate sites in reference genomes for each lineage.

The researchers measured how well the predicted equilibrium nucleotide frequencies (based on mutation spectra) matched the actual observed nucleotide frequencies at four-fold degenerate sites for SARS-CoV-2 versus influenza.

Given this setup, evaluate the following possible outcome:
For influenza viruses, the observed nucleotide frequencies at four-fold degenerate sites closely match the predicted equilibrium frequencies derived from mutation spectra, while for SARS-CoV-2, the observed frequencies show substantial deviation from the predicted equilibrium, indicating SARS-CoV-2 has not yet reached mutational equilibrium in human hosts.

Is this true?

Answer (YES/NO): YES